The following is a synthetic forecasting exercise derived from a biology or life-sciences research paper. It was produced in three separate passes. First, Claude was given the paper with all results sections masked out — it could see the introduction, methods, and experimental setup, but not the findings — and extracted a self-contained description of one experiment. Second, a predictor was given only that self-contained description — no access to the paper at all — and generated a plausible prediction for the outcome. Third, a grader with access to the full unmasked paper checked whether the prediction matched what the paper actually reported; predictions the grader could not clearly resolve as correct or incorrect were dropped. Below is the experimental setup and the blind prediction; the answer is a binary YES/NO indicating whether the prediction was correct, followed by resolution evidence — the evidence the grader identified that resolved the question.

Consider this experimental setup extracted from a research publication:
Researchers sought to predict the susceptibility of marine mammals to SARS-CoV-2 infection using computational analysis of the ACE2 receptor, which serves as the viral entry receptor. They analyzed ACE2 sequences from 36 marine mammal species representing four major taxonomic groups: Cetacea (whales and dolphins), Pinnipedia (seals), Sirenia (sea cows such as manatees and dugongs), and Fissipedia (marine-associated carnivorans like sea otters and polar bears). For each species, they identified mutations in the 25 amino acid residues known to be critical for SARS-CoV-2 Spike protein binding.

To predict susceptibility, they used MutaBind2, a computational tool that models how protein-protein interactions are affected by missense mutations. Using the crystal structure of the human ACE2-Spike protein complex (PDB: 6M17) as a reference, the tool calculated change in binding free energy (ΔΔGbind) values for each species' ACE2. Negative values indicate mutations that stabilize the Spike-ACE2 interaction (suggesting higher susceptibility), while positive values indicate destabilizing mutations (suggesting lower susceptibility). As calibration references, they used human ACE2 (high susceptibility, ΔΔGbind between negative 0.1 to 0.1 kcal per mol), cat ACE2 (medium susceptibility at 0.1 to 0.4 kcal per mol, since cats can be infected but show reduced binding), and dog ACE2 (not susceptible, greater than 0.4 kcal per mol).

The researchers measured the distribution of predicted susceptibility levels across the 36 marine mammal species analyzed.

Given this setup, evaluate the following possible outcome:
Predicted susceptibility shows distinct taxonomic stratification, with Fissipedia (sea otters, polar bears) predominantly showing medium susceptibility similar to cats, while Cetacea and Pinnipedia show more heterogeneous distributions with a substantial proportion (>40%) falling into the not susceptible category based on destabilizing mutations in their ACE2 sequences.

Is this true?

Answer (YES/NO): NO